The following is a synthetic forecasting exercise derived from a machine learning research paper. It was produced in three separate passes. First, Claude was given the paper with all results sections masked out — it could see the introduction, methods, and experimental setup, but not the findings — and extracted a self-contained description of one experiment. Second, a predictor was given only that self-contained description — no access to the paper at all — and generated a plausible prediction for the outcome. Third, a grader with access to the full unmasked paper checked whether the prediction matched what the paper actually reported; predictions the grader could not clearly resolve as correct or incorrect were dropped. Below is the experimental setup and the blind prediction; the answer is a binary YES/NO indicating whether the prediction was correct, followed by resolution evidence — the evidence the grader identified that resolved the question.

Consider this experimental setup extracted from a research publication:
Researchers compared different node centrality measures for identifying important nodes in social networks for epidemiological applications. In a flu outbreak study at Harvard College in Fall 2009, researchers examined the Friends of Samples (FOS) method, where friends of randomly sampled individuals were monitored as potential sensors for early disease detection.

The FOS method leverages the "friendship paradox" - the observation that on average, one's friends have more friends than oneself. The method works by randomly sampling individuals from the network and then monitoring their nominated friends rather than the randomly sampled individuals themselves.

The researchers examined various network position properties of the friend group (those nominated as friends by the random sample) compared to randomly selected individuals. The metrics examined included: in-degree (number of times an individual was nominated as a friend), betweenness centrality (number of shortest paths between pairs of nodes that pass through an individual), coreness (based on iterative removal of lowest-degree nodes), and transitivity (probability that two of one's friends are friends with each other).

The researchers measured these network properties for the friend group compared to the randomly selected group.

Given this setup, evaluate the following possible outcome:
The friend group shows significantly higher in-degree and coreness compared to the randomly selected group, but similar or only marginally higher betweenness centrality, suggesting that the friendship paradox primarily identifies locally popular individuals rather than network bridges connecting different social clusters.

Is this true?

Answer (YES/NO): NO